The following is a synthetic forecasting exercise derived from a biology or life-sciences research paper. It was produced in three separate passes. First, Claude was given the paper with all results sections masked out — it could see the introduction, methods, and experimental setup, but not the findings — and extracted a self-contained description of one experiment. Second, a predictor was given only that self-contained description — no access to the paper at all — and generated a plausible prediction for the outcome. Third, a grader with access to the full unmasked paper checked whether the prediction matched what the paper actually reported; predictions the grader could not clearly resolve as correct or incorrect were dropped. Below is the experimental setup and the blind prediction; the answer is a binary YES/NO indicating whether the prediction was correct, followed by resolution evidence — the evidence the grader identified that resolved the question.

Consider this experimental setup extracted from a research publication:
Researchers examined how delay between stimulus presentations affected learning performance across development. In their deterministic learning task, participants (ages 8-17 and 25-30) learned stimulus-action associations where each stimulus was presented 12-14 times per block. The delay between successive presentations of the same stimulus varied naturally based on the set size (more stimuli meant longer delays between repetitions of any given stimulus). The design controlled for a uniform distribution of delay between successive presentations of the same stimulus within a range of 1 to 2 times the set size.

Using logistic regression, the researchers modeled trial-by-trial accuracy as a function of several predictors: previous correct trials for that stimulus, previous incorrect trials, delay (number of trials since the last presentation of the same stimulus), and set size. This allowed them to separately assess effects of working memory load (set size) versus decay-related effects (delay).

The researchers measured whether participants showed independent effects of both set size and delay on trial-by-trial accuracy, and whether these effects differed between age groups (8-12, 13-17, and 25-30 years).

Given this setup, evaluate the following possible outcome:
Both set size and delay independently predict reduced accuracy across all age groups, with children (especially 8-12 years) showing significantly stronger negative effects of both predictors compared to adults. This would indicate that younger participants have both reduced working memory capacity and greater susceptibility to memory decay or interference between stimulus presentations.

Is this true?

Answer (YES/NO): NO